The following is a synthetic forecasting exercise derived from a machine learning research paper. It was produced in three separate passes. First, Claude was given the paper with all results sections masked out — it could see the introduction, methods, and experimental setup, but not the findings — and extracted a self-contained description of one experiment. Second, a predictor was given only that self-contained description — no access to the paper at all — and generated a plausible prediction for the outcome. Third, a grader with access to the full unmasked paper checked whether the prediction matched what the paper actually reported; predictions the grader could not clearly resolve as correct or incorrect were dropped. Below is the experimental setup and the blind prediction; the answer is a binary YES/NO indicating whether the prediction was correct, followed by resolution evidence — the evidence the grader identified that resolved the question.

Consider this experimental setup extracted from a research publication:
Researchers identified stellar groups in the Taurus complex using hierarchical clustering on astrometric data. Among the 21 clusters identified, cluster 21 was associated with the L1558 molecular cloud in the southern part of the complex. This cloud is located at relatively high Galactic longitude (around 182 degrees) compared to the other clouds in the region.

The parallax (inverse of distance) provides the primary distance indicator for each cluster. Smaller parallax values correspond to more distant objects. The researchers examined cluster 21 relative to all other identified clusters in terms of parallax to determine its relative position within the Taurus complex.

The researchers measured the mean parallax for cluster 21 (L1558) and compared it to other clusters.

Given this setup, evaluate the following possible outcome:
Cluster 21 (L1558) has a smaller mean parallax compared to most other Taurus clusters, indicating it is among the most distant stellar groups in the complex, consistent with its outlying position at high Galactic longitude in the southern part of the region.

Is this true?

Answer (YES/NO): YES